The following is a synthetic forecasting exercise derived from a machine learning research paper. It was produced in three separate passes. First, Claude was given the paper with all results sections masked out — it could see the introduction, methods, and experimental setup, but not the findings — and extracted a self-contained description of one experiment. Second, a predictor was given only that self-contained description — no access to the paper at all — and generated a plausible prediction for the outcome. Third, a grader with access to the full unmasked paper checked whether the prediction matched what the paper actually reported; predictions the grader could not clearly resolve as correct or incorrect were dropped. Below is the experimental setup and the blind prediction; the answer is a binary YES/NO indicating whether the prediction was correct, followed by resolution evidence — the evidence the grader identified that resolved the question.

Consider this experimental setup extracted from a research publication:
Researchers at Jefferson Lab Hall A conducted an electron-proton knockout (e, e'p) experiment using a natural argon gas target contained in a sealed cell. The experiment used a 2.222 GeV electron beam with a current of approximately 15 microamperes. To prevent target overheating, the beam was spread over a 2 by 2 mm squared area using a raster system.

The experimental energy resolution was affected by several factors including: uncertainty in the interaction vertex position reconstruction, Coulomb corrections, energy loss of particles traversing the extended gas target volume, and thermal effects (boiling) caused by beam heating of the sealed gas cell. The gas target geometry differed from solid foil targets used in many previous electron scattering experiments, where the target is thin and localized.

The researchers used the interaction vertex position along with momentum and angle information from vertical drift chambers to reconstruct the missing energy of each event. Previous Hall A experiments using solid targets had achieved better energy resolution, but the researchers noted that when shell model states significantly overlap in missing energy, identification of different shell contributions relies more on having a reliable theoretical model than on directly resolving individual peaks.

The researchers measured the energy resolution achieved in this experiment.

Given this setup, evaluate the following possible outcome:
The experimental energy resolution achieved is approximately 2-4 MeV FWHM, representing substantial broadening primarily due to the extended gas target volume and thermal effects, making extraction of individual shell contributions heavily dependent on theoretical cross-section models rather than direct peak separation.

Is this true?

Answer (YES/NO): NO